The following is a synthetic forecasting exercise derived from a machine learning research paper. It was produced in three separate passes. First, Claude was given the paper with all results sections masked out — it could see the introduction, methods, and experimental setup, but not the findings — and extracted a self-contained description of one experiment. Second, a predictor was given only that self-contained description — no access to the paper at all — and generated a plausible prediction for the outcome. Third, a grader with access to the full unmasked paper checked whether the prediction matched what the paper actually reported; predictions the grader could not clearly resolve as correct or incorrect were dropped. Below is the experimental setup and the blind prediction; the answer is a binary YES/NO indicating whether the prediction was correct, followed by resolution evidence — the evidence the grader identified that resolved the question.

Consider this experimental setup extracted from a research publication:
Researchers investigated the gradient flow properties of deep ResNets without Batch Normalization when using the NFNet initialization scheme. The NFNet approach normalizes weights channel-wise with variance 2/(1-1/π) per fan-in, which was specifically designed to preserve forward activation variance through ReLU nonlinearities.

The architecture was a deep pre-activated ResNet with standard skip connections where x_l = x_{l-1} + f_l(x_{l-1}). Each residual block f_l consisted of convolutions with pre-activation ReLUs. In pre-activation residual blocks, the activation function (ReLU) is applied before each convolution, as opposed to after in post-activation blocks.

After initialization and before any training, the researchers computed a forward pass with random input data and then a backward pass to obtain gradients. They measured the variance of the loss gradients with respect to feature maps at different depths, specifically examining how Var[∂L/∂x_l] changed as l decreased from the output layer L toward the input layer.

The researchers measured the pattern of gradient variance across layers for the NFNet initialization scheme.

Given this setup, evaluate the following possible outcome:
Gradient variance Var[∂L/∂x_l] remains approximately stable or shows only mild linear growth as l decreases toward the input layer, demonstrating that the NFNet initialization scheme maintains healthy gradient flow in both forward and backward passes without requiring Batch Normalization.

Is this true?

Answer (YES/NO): NO